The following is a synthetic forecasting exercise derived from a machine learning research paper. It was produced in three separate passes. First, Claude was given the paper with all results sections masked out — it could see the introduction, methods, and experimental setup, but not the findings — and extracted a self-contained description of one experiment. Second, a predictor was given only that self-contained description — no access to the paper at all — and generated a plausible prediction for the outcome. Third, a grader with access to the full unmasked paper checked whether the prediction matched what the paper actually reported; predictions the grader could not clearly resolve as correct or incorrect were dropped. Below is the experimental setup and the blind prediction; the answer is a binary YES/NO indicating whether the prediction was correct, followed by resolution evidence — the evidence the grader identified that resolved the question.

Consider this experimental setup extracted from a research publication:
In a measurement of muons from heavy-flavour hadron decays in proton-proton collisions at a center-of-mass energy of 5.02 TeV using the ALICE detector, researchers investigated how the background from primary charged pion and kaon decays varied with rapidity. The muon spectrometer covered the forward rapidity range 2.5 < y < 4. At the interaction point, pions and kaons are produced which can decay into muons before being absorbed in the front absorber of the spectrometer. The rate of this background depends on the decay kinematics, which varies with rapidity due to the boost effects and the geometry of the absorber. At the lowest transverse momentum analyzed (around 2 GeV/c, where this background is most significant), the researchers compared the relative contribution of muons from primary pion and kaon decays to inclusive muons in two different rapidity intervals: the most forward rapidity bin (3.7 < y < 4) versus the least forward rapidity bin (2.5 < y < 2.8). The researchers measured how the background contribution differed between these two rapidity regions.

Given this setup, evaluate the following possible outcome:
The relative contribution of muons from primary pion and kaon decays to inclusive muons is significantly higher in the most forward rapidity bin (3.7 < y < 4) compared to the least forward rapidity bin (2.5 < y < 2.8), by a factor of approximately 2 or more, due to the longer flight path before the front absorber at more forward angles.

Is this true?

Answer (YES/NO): NO